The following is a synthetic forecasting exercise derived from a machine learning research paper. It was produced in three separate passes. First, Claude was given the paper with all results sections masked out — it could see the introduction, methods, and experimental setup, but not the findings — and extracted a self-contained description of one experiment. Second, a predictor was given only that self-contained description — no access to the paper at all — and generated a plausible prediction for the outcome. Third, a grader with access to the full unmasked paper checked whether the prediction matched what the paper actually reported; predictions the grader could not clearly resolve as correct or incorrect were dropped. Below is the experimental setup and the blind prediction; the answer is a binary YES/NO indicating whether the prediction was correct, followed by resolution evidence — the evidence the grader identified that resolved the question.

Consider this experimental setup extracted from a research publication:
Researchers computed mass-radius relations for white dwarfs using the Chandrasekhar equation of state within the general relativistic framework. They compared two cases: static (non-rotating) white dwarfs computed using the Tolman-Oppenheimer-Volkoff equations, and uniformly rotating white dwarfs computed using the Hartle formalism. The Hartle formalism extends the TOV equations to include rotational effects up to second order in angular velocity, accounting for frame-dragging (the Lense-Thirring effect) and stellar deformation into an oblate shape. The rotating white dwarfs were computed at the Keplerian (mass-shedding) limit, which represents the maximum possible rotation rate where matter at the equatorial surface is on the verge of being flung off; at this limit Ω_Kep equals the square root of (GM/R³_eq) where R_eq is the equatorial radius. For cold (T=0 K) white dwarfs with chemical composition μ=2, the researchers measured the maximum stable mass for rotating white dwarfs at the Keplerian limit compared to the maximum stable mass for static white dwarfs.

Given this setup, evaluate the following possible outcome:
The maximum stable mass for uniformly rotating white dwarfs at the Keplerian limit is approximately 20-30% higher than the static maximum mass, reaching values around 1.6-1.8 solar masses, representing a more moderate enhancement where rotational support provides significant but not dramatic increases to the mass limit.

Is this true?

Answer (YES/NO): NO